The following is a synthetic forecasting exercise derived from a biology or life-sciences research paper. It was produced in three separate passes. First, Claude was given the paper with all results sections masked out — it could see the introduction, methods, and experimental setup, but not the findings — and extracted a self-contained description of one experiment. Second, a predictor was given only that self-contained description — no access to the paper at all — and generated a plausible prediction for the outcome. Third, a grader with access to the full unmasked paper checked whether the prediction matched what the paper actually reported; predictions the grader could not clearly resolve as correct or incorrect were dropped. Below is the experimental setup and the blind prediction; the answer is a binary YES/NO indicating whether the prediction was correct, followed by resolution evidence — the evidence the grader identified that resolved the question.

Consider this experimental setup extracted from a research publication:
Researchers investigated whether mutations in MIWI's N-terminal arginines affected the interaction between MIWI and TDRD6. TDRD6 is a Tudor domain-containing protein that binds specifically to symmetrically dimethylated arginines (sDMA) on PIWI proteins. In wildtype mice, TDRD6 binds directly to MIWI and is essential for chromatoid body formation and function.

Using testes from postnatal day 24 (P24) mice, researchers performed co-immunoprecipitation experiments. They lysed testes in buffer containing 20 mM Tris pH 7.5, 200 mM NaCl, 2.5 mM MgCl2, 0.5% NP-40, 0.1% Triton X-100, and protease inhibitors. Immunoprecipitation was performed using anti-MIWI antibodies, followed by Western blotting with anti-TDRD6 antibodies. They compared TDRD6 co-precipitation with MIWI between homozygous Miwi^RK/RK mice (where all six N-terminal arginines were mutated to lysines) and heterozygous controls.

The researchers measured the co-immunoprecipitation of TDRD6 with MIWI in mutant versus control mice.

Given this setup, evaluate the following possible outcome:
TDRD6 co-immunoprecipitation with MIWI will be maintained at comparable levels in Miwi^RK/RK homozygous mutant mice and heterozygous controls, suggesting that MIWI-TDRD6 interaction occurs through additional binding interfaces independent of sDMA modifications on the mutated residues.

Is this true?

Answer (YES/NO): NO